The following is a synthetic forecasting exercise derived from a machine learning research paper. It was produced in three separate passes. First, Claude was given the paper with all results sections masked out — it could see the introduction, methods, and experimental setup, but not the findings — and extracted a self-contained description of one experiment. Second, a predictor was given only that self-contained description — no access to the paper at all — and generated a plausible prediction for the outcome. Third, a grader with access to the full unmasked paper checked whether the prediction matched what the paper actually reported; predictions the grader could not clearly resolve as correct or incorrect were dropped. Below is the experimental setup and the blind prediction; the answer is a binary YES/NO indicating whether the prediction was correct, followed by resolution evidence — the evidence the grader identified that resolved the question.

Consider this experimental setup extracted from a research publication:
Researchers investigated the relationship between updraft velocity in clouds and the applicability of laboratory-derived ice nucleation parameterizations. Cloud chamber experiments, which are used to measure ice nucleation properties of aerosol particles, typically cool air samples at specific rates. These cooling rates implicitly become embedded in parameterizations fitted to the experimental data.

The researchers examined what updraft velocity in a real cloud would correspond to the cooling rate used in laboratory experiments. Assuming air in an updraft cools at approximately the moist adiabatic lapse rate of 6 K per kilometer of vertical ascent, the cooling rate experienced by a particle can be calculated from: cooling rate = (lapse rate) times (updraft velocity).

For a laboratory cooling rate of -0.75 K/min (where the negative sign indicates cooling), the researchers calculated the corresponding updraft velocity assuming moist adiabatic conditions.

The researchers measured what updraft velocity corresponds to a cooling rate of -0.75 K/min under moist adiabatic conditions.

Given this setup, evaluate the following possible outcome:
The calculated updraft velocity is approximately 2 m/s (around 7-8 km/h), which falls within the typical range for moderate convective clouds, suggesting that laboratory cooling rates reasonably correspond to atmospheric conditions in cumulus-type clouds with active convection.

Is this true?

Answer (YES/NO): NO